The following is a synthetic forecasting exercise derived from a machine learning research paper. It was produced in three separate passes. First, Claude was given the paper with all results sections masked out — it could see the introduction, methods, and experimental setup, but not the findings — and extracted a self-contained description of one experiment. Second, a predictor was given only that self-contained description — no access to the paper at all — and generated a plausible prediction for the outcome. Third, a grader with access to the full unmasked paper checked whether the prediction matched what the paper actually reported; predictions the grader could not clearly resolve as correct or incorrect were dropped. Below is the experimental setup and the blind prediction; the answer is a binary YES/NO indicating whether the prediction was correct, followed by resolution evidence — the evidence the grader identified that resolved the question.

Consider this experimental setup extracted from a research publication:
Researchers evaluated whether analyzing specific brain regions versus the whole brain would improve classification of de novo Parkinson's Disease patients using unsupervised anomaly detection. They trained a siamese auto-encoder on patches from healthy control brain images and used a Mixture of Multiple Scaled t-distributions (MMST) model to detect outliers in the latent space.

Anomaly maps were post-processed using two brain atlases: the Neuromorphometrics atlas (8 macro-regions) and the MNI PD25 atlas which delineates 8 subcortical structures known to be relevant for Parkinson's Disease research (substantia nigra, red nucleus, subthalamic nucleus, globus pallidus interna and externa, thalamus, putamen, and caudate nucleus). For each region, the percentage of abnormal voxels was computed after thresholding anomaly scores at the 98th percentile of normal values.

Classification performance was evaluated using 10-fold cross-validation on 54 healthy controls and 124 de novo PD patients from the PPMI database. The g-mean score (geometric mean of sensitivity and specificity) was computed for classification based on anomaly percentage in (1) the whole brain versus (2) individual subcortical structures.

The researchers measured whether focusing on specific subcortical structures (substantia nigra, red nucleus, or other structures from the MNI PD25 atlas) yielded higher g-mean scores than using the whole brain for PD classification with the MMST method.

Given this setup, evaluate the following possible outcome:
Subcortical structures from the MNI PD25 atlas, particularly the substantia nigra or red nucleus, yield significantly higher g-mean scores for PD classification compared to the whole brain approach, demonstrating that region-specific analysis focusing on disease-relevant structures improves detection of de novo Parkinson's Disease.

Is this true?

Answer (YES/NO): NO